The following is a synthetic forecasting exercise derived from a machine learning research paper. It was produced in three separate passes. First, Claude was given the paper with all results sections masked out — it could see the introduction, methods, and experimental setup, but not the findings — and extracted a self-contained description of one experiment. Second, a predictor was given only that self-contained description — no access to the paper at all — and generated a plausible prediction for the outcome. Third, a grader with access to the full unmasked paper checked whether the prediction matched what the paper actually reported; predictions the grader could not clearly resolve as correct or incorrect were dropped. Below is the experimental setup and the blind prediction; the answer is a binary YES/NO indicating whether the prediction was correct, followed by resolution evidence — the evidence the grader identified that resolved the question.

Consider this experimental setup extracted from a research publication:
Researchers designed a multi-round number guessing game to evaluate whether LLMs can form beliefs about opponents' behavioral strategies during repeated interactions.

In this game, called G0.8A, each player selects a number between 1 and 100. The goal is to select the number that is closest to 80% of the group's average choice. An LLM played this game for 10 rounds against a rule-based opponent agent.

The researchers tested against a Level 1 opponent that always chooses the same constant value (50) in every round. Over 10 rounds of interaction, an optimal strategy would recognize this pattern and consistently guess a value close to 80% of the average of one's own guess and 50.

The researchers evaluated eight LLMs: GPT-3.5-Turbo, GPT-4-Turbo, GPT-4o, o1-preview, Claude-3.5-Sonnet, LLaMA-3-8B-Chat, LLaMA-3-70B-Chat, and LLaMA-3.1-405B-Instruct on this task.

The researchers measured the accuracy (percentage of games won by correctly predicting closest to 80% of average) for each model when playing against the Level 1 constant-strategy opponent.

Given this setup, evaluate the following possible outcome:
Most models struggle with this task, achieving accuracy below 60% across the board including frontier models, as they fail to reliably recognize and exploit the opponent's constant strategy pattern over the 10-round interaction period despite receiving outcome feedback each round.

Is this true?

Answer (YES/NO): NO